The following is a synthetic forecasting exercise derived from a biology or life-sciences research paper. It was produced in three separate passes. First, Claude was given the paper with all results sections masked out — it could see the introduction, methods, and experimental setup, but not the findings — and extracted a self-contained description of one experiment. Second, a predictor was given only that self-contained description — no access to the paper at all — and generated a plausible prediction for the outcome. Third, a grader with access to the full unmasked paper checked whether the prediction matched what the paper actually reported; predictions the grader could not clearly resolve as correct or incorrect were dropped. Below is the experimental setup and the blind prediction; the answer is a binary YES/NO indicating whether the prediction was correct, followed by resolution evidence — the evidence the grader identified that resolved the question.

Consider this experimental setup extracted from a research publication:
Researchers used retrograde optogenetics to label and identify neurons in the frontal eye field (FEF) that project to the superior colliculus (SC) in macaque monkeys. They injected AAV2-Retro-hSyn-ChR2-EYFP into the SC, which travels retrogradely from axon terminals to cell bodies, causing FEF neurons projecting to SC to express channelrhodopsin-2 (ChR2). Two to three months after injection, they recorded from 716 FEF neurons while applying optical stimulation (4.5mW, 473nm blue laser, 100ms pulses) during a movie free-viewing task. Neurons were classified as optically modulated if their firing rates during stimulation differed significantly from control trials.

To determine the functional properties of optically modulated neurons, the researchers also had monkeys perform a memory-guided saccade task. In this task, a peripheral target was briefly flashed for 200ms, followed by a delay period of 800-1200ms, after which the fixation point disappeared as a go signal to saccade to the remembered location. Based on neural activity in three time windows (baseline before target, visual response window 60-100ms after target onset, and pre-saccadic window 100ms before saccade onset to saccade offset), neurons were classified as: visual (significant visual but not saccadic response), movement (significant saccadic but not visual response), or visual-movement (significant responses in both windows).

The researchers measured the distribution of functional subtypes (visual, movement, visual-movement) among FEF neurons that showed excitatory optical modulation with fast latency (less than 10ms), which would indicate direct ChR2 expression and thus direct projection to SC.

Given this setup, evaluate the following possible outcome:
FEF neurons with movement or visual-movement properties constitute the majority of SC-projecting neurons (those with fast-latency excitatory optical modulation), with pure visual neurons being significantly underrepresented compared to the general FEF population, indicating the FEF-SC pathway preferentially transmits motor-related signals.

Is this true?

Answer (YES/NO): NO